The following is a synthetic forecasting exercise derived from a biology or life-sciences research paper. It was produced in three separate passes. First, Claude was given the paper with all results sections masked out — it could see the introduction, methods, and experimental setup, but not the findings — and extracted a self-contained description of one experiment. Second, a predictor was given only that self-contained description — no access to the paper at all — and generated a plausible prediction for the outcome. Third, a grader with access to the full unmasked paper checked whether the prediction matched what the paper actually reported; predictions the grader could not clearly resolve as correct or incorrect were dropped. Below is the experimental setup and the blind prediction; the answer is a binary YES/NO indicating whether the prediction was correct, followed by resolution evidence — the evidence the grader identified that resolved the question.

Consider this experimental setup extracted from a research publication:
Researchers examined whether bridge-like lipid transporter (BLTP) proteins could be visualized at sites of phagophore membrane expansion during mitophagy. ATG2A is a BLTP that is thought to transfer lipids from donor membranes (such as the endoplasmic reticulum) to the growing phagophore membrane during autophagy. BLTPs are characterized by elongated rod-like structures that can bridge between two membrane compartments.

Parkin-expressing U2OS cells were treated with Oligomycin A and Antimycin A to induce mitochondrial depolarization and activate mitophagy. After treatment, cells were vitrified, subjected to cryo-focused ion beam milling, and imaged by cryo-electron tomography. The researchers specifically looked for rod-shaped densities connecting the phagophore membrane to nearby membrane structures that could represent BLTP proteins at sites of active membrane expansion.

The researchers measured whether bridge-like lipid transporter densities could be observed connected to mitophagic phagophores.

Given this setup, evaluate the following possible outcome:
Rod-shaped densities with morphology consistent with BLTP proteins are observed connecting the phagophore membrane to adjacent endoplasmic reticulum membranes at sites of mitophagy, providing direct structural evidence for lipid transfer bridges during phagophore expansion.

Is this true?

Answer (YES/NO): YES